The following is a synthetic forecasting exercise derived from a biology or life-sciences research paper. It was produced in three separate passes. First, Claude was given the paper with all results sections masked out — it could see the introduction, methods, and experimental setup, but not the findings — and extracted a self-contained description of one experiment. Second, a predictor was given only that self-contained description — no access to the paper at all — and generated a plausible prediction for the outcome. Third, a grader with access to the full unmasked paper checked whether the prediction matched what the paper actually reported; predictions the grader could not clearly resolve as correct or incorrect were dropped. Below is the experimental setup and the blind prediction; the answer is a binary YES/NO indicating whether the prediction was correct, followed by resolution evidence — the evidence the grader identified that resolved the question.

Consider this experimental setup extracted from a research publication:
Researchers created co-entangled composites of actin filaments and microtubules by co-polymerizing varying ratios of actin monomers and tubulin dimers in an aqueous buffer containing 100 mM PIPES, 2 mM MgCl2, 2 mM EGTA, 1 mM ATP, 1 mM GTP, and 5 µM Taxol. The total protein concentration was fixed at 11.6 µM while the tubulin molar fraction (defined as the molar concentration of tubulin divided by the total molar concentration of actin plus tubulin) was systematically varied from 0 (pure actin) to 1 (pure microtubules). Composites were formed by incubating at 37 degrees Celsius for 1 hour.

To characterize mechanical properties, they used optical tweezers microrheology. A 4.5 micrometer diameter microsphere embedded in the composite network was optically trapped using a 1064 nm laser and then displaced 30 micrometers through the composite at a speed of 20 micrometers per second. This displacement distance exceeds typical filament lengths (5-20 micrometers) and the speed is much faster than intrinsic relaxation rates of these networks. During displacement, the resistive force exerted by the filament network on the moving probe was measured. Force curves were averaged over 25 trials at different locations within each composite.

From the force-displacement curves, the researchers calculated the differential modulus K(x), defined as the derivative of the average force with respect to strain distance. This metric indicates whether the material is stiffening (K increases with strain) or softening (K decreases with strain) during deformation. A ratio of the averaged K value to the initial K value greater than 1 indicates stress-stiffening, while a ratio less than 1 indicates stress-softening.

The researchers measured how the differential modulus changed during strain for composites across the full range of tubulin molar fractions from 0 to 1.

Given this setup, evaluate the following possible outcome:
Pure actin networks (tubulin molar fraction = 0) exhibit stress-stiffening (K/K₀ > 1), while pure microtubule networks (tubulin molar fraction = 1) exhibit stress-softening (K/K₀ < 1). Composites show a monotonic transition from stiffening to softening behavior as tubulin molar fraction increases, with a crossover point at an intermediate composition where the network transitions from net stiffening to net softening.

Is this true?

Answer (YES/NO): NO